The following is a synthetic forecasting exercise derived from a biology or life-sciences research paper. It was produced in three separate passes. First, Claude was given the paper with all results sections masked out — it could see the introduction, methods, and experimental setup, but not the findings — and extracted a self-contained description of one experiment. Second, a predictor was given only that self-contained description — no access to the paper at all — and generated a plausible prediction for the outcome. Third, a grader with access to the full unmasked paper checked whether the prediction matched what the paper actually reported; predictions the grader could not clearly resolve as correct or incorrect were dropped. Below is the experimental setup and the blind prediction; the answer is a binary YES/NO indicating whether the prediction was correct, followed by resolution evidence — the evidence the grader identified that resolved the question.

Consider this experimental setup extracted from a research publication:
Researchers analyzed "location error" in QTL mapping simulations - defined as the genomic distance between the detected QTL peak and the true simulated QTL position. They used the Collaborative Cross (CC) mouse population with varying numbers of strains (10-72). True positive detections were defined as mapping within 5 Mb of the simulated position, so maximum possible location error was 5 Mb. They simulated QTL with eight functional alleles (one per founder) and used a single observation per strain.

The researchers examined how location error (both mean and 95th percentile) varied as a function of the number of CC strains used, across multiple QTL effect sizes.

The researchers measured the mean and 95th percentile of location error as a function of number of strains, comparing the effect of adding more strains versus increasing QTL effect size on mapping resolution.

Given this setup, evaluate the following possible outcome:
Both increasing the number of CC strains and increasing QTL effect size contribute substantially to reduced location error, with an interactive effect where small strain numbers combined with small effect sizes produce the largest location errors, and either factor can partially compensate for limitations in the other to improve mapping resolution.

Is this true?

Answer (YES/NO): NO